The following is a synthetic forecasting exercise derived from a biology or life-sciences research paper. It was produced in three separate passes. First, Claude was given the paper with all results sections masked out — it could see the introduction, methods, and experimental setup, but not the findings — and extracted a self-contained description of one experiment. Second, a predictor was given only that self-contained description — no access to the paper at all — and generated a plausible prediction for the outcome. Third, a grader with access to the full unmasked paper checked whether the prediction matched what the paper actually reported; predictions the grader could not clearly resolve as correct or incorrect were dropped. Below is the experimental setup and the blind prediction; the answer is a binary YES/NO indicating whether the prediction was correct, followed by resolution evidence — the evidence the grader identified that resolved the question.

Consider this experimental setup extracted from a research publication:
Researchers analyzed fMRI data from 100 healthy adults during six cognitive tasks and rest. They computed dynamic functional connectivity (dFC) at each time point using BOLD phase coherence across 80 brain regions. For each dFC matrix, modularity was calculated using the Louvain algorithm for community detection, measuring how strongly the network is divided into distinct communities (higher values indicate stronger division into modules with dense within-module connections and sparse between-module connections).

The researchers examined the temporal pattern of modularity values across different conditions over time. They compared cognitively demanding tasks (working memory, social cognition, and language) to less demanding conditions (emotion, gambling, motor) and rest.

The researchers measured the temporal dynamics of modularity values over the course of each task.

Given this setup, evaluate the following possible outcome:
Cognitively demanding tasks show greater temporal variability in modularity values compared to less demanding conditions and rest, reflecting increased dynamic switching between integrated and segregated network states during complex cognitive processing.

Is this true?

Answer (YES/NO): YES